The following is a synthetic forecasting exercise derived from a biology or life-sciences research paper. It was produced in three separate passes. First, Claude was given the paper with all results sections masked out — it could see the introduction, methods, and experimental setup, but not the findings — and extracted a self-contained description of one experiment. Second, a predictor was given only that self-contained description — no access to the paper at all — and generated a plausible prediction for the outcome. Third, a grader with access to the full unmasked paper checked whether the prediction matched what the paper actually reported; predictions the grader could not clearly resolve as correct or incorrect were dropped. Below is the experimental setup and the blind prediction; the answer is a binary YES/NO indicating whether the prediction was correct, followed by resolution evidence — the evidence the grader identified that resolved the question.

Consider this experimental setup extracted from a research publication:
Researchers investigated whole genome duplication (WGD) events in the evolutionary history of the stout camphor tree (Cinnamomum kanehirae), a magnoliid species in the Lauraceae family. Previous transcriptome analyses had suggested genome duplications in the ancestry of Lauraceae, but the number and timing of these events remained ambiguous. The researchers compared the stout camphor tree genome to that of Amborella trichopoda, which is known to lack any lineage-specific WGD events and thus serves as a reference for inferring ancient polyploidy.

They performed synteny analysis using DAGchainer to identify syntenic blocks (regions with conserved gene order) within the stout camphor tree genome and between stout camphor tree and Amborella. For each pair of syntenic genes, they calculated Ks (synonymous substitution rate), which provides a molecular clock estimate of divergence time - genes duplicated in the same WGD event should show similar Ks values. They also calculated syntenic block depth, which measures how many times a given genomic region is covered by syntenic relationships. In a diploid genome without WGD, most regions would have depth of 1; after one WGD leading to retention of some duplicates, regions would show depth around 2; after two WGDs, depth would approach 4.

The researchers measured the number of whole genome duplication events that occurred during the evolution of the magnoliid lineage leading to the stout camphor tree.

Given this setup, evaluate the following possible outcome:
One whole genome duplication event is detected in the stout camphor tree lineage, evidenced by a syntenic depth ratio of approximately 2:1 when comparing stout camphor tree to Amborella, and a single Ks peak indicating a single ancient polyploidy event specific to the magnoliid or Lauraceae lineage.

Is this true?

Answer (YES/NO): NO